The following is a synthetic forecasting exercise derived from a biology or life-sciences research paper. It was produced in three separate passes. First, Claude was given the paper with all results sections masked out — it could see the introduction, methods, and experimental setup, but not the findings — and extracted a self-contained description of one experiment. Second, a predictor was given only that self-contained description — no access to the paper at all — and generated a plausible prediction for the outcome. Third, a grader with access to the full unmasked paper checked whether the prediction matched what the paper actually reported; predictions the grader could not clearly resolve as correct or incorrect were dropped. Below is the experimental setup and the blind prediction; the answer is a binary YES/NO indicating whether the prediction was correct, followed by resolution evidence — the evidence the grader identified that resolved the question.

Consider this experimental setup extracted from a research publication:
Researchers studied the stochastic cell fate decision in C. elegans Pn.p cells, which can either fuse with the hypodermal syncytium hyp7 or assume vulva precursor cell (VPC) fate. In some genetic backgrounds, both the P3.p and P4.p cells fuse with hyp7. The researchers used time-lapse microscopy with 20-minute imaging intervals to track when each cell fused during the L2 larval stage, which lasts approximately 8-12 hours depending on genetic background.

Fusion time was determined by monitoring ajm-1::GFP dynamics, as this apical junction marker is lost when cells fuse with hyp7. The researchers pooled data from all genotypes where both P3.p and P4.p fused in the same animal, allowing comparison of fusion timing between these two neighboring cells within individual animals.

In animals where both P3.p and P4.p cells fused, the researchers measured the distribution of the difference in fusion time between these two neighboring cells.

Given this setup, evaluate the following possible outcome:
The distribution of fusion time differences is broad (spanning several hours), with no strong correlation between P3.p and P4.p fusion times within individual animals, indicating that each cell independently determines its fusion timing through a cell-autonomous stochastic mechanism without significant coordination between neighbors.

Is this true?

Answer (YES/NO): NO